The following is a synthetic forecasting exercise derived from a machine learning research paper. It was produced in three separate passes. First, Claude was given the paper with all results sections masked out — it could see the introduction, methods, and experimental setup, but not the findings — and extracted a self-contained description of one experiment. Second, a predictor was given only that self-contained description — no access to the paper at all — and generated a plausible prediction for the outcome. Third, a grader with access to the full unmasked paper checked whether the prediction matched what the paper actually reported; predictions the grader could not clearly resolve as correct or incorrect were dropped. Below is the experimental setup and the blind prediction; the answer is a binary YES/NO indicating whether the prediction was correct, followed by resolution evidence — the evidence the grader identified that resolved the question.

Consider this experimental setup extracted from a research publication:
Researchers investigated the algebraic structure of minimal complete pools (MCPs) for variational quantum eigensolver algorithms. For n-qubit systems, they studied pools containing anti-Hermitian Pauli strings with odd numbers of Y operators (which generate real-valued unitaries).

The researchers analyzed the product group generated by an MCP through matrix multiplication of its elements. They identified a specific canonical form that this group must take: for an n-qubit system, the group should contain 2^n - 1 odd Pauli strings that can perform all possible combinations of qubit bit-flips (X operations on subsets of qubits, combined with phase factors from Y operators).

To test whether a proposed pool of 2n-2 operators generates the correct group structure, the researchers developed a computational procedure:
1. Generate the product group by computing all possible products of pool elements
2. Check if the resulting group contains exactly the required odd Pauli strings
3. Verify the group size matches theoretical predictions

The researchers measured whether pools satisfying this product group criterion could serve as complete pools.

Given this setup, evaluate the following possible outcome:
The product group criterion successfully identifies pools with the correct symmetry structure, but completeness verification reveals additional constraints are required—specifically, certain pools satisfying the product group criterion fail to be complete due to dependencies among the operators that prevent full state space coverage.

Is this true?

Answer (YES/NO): YES